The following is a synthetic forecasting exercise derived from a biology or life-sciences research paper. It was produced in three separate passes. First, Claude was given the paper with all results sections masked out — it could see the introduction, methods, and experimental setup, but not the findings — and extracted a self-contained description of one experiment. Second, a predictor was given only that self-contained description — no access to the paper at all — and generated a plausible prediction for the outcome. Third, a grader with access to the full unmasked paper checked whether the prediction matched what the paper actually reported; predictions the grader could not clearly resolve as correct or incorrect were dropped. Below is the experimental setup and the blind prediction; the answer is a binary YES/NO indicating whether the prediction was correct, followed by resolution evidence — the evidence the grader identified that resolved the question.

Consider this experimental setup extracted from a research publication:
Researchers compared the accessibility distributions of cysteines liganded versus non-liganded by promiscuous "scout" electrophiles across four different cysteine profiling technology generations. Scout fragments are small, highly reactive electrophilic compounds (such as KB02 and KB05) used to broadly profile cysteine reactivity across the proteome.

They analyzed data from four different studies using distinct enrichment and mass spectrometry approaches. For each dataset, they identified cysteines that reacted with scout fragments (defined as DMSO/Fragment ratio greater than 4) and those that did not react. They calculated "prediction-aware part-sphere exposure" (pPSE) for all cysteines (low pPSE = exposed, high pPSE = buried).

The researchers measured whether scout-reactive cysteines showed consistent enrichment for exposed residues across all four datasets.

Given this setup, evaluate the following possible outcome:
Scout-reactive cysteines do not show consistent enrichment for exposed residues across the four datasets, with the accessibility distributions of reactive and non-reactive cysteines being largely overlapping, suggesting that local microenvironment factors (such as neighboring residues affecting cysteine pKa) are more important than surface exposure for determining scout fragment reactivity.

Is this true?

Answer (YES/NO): NO